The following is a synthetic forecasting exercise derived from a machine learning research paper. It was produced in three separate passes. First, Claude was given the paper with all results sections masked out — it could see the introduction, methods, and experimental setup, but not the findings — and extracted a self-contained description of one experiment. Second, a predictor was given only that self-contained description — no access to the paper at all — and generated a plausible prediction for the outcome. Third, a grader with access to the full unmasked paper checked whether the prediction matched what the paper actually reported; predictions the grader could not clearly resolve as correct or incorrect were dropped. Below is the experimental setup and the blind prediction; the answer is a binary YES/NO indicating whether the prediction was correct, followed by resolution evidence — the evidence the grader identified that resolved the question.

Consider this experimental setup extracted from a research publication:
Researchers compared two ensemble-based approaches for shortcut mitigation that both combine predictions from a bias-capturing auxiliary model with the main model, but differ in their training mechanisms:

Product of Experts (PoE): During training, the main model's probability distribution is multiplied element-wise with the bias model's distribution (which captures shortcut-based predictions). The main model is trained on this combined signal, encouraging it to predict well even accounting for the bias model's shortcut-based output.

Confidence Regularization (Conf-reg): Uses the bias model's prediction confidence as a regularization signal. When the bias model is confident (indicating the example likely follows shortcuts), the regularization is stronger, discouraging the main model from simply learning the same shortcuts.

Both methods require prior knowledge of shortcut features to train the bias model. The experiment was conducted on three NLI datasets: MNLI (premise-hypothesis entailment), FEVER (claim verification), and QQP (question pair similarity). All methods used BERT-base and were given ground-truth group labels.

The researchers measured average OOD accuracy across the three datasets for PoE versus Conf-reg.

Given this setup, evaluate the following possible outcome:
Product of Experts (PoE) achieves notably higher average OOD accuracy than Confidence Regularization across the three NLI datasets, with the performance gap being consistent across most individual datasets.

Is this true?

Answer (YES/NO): NO